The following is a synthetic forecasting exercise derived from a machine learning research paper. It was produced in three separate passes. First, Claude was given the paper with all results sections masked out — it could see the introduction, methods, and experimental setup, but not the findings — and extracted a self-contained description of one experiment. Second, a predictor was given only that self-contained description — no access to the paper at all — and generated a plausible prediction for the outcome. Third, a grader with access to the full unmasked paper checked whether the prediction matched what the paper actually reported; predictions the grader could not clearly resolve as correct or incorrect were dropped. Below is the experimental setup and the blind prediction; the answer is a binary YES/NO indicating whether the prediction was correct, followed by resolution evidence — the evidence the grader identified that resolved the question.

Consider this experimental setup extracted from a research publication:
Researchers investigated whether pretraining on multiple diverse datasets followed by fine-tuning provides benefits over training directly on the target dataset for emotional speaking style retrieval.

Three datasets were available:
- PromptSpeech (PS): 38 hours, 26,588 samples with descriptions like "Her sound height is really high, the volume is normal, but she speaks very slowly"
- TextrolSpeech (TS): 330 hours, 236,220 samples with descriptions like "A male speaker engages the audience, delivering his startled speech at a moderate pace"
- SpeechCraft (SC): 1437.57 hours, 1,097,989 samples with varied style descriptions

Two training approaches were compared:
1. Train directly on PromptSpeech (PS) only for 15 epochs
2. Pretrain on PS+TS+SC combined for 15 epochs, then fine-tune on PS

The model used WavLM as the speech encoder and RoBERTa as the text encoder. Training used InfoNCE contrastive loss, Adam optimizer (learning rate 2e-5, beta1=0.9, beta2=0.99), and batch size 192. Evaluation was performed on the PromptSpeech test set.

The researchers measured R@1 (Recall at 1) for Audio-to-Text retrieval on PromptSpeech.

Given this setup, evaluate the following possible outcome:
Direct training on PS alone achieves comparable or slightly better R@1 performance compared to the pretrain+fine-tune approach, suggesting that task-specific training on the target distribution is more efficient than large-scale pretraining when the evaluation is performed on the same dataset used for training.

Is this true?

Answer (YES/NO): NO